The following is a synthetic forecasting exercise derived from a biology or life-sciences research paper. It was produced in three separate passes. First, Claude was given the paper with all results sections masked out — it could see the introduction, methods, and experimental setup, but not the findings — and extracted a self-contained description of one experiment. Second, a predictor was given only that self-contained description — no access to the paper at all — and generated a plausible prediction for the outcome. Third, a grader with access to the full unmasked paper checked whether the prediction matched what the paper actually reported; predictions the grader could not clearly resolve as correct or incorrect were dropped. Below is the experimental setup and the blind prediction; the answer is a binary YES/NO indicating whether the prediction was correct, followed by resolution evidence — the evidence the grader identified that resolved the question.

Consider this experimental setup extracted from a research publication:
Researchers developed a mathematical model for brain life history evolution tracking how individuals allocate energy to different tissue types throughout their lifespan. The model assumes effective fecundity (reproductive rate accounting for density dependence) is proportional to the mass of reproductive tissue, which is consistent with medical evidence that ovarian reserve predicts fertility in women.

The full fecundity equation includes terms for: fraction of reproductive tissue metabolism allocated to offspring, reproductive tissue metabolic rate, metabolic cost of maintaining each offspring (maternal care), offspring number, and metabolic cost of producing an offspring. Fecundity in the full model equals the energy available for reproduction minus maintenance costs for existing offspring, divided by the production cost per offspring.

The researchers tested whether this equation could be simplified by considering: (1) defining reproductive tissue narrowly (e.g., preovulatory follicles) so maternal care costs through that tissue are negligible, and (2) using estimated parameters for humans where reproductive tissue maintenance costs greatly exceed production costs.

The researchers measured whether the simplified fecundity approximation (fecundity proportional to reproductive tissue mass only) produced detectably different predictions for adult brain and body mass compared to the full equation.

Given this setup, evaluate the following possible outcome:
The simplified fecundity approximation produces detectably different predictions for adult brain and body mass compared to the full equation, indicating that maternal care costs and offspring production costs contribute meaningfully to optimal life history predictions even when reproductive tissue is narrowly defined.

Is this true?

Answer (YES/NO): NO